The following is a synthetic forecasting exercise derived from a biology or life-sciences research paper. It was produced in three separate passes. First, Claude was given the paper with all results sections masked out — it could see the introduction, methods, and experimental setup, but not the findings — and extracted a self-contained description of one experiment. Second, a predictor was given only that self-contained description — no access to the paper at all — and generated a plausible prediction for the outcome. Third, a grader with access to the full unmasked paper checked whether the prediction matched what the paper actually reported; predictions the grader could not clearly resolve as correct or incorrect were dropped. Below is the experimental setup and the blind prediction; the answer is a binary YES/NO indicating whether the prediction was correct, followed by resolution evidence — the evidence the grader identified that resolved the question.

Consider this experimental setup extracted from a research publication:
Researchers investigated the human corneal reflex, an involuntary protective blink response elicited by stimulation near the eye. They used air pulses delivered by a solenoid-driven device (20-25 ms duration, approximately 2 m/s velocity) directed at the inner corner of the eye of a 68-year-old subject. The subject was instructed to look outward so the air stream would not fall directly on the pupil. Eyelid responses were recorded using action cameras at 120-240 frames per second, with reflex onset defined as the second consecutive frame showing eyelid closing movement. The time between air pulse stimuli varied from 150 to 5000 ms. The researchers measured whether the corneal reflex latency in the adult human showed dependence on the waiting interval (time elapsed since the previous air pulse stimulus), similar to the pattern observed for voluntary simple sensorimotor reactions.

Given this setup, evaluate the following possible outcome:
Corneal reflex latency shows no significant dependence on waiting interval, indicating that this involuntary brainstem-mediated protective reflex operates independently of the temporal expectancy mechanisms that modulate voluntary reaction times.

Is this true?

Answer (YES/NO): NO